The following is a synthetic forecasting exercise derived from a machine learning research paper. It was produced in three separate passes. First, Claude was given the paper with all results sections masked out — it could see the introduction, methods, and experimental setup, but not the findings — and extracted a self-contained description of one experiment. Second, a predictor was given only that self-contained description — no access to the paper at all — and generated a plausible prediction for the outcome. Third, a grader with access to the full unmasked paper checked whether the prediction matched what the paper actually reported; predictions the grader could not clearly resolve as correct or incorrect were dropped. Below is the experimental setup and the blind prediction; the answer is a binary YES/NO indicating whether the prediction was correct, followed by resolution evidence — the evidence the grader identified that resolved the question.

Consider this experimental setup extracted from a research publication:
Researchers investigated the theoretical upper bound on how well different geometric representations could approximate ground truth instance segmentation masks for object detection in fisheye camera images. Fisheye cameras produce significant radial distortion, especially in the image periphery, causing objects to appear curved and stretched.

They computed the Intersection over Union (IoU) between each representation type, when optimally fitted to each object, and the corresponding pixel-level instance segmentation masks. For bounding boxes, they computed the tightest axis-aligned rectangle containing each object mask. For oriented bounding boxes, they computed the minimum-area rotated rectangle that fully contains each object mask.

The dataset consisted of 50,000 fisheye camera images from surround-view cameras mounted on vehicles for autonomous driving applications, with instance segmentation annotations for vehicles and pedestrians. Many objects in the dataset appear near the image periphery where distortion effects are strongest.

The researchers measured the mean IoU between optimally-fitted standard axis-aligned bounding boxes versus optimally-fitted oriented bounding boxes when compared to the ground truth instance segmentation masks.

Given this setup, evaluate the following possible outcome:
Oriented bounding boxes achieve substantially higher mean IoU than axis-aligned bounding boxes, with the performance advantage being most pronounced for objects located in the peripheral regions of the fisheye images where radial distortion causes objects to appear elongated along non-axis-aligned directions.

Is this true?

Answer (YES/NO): NO